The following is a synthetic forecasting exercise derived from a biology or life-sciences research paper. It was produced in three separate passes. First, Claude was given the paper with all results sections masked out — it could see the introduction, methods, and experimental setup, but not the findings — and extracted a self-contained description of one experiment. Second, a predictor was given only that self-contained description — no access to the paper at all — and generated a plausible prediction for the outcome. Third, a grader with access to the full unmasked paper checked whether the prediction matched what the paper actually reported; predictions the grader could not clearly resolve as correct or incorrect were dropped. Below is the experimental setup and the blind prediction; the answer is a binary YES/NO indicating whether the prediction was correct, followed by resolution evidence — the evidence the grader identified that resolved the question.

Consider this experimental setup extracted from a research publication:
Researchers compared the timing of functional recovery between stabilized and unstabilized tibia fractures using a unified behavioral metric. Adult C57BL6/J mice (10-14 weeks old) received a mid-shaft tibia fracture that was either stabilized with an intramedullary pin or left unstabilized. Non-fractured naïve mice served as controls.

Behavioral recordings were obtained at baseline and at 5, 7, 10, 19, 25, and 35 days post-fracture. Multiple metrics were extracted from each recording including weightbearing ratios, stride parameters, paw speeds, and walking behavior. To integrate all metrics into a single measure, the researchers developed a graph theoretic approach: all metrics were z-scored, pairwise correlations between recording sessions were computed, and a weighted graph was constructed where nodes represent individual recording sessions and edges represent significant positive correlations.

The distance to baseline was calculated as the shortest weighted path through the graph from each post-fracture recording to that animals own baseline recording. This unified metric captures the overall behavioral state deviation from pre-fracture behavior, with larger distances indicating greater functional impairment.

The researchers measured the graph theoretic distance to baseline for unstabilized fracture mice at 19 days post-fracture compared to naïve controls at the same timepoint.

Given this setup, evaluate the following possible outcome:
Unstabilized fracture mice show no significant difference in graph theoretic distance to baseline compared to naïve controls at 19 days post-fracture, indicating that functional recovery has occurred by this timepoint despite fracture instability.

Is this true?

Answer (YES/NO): YES